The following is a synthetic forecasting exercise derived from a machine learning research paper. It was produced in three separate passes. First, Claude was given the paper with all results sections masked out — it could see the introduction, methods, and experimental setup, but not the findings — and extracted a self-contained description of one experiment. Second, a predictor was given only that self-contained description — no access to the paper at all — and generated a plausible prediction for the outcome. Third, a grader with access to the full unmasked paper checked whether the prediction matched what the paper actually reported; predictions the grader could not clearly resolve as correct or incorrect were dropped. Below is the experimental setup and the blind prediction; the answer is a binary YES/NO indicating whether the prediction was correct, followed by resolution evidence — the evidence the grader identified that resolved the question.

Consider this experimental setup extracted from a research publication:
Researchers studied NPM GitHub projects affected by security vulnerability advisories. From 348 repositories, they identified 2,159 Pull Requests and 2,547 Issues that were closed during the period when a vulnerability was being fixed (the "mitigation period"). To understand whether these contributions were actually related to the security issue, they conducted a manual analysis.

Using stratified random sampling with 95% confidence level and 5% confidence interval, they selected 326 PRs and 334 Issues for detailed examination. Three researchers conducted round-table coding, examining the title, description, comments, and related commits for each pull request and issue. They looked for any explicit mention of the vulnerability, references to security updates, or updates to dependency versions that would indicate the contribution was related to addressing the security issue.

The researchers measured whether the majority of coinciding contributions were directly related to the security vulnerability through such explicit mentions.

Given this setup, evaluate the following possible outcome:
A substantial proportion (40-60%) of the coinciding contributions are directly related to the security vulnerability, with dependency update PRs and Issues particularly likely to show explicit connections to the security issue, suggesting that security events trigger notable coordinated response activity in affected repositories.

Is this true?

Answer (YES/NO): NO